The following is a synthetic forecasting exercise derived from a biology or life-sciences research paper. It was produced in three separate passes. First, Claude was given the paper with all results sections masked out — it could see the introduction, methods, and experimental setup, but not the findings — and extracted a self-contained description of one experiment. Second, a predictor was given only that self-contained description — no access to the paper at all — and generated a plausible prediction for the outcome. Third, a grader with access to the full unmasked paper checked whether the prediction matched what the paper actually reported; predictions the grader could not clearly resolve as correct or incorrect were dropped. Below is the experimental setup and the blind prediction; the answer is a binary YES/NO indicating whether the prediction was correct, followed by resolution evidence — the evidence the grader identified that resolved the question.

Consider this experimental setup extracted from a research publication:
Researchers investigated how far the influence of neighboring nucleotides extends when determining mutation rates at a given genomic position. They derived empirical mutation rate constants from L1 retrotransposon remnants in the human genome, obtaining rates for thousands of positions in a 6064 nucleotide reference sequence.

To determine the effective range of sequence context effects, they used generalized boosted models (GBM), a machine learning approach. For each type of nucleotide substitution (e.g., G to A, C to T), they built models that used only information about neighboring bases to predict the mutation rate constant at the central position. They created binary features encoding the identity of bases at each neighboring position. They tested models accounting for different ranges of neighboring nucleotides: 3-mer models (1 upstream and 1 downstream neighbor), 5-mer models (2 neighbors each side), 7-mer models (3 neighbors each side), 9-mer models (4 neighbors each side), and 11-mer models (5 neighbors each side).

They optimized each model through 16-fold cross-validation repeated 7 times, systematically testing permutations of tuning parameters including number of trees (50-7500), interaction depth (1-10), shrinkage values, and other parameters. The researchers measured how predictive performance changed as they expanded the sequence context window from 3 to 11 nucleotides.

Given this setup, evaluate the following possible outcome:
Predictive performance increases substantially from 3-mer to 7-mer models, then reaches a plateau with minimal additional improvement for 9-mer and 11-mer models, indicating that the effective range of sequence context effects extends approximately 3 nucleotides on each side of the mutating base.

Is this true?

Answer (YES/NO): YES